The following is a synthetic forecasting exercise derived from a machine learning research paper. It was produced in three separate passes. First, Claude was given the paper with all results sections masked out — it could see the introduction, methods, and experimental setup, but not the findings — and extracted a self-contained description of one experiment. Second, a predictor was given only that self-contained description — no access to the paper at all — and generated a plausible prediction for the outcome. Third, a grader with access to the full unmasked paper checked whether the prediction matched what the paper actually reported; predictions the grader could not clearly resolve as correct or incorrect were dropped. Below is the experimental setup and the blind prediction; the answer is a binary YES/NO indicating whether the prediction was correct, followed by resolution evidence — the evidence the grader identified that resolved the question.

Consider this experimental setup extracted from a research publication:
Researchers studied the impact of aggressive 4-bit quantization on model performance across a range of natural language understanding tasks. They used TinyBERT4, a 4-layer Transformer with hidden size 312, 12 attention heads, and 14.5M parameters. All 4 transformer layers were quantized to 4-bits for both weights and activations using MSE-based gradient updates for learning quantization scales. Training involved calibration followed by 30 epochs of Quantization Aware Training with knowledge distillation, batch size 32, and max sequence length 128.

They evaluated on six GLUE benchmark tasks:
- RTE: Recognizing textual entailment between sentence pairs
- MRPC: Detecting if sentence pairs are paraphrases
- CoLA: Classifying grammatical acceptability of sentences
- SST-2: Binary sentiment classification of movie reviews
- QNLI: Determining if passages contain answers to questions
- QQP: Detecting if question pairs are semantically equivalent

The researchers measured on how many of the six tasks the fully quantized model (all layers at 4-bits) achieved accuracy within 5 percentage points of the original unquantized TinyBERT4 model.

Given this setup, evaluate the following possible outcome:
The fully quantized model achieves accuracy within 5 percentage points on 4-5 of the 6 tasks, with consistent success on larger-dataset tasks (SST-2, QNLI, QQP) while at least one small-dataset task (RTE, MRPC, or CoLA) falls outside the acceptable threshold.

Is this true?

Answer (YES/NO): NO